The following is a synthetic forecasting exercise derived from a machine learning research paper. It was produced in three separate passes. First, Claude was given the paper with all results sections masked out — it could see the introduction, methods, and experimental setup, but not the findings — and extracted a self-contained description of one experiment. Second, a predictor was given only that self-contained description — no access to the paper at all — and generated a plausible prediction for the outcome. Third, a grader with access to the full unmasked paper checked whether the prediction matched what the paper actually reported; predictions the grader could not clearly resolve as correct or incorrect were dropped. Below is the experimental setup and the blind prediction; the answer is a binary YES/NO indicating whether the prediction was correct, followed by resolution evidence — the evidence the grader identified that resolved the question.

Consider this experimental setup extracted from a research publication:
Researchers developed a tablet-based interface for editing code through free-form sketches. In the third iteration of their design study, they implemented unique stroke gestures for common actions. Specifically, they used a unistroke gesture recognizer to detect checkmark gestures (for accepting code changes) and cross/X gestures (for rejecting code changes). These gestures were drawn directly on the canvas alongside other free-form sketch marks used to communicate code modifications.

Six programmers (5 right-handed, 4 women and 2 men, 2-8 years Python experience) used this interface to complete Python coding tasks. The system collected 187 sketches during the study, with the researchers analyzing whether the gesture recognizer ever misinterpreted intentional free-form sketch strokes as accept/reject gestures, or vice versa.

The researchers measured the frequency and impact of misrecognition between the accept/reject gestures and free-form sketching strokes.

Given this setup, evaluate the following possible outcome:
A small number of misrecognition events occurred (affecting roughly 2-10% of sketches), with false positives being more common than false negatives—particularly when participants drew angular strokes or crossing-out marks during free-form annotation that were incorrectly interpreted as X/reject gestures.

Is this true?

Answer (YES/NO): NO